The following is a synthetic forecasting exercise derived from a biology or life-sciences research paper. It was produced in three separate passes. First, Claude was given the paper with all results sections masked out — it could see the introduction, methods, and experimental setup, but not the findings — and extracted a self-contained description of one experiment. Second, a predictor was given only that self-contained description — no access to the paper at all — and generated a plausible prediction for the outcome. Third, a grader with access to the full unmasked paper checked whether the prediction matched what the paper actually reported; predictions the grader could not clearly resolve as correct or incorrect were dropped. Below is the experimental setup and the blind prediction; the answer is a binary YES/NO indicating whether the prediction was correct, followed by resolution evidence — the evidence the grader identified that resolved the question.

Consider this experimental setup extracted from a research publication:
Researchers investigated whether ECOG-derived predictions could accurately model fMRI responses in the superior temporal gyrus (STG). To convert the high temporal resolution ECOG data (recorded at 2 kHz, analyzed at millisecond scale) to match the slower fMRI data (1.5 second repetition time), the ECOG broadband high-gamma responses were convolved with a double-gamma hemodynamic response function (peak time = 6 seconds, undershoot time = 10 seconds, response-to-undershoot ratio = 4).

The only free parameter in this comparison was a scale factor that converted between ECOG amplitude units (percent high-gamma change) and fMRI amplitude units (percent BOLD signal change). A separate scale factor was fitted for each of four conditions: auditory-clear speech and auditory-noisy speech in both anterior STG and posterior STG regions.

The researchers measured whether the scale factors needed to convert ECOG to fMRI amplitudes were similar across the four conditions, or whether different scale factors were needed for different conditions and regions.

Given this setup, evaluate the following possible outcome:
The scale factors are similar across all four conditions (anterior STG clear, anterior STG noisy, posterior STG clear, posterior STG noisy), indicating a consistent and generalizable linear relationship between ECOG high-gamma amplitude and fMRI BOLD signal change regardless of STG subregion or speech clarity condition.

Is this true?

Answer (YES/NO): NO